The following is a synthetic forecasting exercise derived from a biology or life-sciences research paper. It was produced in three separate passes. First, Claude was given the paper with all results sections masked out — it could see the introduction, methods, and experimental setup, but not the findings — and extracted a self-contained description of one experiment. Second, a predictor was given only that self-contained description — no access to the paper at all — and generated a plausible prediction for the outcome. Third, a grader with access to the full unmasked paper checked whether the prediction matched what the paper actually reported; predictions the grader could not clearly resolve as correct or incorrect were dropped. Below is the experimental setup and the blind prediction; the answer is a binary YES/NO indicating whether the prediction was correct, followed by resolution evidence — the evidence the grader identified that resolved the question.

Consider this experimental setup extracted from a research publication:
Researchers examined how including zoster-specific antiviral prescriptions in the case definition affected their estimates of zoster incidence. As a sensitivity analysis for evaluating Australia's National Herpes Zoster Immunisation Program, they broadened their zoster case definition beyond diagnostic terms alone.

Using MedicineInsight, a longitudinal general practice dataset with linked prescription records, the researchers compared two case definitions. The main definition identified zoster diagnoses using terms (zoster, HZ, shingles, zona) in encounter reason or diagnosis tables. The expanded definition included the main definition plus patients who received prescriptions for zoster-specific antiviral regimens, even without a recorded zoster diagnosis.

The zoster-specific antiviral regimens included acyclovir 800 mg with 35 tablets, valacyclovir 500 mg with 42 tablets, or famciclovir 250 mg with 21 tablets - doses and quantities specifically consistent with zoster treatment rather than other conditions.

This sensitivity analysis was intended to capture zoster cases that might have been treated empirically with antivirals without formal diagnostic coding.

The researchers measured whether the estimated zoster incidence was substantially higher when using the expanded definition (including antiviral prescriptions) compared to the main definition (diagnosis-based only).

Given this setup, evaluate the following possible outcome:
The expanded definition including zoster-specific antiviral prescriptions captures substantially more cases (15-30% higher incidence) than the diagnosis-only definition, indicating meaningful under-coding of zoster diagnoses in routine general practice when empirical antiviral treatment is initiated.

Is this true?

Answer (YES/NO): YES